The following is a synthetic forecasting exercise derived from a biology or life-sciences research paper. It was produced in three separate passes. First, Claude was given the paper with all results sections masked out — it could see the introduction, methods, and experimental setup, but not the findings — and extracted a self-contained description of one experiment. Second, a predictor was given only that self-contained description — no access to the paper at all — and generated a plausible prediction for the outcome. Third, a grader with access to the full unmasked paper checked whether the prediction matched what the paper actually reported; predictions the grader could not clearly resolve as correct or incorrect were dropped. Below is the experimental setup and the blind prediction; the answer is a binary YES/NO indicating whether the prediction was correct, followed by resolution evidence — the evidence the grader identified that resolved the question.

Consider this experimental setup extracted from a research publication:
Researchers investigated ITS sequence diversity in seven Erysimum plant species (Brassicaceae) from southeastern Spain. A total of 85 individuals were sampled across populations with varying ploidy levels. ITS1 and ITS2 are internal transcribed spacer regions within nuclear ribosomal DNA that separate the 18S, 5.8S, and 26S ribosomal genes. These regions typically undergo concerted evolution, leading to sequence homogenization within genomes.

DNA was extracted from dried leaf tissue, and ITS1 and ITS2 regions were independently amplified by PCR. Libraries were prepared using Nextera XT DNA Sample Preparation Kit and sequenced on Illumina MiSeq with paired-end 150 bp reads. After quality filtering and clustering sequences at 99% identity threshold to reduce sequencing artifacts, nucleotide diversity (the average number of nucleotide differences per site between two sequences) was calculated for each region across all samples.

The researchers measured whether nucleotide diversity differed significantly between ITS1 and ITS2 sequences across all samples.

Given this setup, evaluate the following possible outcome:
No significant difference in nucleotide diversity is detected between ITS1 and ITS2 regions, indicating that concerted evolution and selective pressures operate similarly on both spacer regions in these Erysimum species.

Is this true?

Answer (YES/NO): NO